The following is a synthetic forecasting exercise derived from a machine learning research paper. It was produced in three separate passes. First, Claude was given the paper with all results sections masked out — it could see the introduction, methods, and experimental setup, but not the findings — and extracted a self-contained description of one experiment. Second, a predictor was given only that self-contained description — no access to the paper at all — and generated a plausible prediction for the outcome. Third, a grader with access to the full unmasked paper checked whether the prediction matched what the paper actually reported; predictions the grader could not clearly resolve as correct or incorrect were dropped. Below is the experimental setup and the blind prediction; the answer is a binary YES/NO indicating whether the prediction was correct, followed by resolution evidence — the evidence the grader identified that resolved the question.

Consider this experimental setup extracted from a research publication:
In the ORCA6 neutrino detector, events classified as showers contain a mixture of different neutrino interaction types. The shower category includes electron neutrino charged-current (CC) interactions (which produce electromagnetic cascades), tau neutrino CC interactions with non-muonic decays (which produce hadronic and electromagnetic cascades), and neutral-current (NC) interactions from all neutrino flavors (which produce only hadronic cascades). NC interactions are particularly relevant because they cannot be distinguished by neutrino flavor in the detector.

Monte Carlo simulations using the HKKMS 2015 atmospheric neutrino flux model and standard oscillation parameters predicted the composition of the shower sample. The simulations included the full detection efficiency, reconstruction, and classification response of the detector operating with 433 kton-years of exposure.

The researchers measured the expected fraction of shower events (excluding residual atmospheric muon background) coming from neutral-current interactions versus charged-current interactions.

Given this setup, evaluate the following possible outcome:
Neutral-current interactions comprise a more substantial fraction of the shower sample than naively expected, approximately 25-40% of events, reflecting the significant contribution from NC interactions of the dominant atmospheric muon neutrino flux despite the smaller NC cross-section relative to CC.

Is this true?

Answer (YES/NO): NO